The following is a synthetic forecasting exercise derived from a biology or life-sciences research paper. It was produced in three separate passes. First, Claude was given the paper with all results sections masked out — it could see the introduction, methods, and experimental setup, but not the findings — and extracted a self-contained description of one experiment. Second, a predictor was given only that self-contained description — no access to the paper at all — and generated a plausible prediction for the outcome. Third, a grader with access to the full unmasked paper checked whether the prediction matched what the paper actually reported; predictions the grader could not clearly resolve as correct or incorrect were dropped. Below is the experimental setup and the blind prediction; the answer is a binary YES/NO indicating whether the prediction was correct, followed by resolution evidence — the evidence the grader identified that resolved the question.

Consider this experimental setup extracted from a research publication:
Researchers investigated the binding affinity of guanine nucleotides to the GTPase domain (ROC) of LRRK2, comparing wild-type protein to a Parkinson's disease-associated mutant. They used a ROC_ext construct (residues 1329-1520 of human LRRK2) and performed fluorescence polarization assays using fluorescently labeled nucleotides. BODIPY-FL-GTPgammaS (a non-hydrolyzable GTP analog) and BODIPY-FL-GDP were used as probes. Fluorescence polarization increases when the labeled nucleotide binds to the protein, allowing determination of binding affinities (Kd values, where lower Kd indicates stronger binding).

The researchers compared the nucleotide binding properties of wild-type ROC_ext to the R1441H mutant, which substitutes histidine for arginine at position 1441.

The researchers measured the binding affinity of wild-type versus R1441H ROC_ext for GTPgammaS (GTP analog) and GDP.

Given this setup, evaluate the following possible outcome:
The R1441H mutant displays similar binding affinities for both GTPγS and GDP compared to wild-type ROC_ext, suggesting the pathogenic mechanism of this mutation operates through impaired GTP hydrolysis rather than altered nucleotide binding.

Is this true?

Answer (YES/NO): NO